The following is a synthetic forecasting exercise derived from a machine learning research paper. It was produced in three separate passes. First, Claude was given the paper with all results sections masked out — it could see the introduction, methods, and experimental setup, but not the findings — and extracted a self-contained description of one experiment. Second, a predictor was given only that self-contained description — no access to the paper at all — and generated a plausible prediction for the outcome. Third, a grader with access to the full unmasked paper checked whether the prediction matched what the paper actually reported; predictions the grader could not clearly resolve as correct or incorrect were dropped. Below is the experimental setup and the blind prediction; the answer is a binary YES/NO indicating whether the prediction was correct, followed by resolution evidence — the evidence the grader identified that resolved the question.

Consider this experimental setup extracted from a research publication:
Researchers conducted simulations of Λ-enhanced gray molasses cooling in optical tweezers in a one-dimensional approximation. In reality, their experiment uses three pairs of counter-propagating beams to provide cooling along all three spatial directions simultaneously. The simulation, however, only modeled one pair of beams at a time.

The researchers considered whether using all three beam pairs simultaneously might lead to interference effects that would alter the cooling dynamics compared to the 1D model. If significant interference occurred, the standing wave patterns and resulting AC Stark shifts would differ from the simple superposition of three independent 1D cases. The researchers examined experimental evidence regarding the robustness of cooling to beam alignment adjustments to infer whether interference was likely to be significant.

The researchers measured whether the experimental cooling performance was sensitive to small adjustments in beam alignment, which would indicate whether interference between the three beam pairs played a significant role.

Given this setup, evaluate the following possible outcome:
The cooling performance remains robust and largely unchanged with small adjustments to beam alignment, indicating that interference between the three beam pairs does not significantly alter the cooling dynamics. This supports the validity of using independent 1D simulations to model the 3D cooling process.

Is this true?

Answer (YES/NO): YES